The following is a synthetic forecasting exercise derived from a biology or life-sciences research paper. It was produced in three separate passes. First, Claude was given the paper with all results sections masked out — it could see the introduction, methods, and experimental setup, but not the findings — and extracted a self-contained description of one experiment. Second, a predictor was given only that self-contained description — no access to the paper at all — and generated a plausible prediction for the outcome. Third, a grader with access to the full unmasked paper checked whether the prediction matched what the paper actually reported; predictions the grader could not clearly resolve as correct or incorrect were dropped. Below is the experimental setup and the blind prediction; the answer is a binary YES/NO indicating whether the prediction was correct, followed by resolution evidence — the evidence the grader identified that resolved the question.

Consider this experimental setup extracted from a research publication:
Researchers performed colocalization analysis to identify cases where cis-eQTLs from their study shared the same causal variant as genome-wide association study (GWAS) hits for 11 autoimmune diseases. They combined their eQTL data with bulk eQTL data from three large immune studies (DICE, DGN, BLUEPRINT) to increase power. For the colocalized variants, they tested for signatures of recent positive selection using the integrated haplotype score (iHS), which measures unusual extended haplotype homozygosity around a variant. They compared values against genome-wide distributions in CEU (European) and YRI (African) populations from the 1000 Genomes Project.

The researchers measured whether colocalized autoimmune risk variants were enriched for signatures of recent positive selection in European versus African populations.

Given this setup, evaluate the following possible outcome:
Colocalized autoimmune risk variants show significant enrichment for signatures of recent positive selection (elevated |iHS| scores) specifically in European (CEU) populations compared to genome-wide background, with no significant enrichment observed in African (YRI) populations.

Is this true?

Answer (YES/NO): YES